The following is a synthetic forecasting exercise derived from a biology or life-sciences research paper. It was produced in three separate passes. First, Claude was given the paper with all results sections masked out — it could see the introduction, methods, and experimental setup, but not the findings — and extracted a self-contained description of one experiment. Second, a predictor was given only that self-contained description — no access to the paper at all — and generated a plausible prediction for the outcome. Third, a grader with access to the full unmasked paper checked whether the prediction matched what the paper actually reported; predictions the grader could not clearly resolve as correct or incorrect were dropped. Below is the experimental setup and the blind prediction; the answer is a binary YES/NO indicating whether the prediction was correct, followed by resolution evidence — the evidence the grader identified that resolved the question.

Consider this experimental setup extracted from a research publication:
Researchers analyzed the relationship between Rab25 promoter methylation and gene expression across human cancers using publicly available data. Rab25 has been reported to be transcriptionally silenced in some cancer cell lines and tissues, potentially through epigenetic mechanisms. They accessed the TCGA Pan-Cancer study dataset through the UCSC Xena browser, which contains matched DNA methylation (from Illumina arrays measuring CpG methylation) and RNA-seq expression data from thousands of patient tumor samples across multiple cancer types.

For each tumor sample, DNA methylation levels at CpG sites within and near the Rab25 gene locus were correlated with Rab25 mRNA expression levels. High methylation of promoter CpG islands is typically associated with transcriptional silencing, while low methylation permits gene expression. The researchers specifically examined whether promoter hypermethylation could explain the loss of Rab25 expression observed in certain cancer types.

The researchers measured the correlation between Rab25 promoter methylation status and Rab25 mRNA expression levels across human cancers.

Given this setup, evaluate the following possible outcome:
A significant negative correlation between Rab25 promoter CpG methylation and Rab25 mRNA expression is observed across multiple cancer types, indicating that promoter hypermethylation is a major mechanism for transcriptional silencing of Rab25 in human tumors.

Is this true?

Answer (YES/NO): YES